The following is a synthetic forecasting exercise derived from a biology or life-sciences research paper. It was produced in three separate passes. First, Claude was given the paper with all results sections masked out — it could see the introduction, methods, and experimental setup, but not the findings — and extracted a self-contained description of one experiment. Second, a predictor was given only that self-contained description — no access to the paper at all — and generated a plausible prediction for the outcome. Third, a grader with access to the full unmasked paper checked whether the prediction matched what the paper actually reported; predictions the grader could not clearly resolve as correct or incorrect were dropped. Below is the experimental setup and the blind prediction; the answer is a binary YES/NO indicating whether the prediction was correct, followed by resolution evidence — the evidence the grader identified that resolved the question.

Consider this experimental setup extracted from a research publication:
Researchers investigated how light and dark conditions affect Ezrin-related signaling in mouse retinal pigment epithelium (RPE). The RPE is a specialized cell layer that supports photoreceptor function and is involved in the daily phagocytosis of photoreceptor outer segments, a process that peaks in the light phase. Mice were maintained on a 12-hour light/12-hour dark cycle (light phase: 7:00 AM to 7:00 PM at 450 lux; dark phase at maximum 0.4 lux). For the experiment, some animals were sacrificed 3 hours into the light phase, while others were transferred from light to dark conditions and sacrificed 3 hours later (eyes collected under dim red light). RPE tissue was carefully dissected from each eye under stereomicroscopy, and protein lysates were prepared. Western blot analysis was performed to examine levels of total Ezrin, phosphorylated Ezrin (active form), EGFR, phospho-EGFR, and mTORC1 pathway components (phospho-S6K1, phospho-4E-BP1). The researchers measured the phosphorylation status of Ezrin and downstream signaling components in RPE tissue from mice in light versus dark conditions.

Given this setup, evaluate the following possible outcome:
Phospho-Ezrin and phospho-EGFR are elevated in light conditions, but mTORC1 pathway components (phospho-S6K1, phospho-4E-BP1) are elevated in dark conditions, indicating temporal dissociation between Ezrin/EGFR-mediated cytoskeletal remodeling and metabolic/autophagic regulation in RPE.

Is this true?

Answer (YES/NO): NO